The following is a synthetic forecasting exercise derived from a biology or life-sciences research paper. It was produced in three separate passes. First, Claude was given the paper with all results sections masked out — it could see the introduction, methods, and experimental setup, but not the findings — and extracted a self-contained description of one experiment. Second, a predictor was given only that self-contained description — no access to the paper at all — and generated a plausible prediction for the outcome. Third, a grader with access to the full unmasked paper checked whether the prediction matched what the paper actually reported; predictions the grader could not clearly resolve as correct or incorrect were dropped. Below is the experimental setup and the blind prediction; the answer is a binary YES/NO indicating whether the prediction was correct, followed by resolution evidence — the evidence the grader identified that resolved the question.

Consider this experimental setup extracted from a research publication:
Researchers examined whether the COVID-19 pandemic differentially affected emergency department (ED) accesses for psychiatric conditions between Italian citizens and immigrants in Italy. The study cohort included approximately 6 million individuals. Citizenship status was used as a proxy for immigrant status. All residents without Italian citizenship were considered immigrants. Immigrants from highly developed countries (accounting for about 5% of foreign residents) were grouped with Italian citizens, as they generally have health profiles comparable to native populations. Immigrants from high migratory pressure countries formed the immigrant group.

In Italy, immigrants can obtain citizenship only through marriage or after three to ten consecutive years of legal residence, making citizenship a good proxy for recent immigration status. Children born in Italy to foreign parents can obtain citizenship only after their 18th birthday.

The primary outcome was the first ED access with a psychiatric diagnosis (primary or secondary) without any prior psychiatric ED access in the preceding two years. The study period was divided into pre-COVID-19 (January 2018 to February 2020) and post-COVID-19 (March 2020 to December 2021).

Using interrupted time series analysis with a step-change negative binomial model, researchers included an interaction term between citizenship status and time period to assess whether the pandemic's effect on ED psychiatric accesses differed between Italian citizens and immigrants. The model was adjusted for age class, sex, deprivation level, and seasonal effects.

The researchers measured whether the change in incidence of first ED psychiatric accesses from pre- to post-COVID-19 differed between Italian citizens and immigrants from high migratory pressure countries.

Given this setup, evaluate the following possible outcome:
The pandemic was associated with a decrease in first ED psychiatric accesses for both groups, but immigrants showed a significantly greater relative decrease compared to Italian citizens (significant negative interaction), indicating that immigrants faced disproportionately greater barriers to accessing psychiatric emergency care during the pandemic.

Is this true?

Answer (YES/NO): NO